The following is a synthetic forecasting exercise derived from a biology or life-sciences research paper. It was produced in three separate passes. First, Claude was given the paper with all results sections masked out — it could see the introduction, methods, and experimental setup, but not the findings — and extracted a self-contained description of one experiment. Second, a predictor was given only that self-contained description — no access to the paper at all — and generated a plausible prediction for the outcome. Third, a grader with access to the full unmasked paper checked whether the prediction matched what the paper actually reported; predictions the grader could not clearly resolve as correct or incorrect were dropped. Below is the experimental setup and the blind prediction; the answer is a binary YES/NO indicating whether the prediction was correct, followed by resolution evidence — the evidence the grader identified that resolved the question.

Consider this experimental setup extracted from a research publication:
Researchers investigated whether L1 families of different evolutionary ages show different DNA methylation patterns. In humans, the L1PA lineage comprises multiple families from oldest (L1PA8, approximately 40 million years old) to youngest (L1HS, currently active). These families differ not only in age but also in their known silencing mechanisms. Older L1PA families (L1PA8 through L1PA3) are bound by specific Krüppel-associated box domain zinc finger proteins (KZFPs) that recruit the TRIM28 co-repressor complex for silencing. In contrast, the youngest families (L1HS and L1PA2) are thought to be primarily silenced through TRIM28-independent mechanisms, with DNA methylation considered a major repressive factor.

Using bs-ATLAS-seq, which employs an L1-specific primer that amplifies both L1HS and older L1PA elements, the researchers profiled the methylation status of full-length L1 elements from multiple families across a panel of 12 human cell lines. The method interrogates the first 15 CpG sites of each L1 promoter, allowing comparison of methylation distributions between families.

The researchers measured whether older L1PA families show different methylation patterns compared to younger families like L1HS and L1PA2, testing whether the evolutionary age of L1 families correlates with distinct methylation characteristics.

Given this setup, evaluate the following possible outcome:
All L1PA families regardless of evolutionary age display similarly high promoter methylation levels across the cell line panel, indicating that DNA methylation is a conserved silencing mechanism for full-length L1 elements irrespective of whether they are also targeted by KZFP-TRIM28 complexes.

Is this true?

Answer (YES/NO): NO